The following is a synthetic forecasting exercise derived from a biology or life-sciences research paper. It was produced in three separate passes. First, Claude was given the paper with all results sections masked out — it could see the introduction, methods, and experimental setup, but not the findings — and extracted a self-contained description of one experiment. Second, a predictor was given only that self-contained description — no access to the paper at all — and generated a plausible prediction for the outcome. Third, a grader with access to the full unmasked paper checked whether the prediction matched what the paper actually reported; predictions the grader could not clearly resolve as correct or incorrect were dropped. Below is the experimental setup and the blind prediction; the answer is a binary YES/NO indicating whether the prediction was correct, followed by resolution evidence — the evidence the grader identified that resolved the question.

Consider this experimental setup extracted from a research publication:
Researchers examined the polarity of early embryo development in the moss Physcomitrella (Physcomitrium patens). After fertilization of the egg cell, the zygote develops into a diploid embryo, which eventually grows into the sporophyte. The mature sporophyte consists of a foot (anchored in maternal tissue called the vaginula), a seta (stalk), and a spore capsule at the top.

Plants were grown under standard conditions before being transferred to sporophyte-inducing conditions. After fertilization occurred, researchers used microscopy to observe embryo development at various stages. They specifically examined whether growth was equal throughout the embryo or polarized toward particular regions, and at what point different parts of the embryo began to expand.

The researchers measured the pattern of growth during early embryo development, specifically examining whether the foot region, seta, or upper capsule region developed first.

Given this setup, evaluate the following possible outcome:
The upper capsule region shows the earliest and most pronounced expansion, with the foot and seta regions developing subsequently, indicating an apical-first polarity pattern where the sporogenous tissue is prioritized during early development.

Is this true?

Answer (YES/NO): NO